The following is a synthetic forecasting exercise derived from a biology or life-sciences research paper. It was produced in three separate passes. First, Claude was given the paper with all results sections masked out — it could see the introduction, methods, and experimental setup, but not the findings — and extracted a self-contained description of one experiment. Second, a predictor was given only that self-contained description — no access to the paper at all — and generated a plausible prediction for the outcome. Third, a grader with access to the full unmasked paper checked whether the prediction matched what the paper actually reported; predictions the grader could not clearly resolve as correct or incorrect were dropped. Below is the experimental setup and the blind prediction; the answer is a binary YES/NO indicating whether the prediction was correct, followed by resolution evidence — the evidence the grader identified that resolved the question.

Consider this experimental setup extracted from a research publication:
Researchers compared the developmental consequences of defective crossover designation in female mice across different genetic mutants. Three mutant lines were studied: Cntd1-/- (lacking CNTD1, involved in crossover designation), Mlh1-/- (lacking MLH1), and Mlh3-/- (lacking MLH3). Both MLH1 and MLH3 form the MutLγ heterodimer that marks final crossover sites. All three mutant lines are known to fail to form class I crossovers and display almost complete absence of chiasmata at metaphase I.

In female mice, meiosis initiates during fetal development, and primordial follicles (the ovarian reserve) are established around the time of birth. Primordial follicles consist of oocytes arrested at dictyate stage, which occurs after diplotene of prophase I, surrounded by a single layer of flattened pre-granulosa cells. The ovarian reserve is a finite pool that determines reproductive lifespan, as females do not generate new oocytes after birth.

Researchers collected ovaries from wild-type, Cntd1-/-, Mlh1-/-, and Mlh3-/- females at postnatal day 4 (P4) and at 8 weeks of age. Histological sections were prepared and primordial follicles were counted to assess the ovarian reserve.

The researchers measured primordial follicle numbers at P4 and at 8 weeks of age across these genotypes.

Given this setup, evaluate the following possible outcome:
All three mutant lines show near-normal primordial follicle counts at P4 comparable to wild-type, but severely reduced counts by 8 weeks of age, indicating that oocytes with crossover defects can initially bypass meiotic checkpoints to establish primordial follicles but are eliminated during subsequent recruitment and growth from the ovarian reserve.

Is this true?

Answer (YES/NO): NO